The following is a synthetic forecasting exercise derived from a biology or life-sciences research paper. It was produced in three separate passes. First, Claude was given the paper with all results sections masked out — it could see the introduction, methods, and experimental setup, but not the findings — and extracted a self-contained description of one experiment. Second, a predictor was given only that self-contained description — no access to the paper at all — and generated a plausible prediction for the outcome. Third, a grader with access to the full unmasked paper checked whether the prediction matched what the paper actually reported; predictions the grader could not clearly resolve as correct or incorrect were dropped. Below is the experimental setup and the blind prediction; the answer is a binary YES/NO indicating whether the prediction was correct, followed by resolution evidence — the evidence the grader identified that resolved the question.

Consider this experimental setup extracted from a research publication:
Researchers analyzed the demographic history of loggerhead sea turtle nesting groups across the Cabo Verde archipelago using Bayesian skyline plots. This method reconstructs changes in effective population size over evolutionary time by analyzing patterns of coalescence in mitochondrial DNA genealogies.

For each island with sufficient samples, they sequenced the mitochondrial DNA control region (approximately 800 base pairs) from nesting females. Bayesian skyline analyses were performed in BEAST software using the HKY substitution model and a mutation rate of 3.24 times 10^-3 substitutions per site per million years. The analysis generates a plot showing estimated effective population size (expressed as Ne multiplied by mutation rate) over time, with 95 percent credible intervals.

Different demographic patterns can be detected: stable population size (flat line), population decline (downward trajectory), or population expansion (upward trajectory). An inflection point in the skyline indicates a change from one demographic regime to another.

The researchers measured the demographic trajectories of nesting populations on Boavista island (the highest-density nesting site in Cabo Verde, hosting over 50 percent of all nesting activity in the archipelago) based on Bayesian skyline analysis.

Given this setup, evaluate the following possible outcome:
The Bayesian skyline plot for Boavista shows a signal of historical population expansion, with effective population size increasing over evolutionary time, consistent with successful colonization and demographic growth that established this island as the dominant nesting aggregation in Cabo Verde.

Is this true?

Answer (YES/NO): NO